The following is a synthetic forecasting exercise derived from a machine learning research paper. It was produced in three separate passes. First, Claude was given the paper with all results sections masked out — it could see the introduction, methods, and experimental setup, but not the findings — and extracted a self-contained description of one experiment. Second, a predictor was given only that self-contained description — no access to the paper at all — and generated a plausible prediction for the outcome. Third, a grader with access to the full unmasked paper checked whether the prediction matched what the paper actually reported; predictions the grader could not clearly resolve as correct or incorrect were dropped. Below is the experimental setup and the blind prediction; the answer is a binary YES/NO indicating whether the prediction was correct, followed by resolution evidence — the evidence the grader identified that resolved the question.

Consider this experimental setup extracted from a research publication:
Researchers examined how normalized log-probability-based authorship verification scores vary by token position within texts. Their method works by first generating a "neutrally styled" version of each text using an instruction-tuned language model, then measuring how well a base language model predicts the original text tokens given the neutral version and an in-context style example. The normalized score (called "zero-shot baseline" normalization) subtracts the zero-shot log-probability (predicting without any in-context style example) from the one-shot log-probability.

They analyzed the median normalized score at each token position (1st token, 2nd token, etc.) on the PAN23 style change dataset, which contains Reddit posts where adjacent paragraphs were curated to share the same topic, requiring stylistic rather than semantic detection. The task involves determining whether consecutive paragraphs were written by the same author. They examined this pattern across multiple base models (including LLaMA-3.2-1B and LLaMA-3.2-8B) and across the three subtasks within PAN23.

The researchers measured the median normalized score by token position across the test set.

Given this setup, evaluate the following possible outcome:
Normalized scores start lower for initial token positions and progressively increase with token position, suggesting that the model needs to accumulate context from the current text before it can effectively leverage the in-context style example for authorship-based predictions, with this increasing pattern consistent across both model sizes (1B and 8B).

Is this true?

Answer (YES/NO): NO